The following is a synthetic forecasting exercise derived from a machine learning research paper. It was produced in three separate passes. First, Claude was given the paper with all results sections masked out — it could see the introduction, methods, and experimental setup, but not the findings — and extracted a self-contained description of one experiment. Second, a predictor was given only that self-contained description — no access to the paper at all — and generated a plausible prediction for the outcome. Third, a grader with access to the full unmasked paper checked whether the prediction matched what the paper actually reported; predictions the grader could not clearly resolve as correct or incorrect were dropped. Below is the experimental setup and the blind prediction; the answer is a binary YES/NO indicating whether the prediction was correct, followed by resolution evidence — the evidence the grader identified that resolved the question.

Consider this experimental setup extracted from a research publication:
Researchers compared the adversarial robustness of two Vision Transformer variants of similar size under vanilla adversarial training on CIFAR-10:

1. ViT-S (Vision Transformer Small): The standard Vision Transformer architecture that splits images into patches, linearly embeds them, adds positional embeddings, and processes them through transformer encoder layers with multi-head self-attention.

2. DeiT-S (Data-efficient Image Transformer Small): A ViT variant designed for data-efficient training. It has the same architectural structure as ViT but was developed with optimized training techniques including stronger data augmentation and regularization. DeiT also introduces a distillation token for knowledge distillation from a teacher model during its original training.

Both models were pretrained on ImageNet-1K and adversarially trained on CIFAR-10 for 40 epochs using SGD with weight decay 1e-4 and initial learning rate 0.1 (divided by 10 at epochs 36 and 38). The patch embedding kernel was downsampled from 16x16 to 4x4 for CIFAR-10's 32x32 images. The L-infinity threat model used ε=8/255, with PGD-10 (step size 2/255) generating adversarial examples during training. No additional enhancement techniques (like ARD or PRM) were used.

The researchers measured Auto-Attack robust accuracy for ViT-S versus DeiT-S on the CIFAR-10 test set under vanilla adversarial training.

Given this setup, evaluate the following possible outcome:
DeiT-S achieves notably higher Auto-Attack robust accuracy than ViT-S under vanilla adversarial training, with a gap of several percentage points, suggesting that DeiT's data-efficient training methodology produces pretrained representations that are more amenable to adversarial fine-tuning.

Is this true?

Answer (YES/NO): NO